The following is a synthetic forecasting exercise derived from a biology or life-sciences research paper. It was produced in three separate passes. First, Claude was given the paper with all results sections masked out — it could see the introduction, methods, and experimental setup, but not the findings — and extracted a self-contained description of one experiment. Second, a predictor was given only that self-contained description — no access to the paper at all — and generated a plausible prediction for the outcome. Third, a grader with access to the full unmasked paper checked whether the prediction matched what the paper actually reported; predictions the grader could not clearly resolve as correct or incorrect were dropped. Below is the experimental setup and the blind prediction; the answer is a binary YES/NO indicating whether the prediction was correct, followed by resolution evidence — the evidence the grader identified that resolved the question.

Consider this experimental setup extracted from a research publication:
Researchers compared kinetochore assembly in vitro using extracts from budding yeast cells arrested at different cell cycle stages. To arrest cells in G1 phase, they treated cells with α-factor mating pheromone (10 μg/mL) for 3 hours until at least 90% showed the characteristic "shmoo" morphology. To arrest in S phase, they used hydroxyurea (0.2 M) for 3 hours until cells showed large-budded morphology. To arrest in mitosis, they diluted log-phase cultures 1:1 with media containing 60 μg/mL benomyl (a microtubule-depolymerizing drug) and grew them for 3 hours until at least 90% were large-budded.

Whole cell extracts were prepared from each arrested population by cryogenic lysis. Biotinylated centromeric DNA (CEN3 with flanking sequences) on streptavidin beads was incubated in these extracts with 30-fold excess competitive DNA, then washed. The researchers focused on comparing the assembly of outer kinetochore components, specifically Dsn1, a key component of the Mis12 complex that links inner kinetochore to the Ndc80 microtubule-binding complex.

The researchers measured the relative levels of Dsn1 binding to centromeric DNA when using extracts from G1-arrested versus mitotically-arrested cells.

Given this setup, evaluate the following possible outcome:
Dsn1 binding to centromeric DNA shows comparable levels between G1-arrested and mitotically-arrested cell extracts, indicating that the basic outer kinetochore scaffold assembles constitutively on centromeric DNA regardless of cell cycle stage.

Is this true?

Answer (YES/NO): NO